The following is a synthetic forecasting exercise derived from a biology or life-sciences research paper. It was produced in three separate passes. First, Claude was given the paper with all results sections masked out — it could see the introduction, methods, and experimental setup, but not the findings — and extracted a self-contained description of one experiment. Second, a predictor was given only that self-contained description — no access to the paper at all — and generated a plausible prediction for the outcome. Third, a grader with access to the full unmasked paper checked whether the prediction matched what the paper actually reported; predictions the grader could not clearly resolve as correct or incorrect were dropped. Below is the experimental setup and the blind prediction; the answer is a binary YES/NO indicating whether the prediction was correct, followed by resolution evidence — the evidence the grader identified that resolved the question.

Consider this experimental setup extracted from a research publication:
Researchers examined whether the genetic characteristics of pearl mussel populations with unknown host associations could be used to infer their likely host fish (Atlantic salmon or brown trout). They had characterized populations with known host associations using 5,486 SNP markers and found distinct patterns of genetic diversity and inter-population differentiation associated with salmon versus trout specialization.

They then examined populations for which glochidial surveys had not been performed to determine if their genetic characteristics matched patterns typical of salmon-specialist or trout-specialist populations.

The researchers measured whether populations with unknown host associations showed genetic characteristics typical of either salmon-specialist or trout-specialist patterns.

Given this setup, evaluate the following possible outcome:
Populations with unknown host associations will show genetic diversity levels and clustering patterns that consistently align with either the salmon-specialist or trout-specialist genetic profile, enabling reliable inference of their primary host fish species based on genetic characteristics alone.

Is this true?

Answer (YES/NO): YES